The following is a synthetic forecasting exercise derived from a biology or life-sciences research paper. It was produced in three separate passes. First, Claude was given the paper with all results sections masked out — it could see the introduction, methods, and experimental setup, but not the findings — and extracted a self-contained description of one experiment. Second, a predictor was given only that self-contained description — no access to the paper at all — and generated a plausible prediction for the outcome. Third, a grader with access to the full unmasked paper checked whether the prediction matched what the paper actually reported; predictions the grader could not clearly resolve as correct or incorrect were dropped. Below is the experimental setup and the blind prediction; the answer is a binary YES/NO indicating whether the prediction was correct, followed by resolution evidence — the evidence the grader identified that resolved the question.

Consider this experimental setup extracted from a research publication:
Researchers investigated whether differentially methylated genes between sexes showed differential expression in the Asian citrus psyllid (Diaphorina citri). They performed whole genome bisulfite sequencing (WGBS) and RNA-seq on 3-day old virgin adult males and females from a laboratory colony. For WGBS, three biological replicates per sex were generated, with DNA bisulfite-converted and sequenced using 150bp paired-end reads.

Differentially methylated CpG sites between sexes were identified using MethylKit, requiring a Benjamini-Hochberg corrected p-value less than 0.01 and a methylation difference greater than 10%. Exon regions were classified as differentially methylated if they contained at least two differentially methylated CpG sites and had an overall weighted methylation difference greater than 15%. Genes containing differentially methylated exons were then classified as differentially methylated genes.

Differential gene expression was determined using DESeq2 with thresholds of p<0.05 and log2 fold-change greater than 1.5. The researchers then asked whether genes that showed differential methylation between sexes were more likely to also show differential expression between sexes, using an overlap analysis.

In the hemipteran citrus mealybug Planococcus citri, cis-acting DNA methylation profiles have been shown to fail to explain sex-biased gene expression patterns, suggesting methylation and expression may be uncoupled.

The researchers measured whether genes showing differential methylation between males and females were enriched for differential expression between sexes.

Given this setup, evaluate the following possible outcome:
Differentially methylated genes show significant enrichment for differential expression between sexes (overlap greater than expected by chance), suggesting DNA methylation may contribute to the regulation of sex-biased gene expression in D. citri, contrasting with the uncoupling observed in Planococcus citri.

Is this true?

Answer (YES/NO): NO